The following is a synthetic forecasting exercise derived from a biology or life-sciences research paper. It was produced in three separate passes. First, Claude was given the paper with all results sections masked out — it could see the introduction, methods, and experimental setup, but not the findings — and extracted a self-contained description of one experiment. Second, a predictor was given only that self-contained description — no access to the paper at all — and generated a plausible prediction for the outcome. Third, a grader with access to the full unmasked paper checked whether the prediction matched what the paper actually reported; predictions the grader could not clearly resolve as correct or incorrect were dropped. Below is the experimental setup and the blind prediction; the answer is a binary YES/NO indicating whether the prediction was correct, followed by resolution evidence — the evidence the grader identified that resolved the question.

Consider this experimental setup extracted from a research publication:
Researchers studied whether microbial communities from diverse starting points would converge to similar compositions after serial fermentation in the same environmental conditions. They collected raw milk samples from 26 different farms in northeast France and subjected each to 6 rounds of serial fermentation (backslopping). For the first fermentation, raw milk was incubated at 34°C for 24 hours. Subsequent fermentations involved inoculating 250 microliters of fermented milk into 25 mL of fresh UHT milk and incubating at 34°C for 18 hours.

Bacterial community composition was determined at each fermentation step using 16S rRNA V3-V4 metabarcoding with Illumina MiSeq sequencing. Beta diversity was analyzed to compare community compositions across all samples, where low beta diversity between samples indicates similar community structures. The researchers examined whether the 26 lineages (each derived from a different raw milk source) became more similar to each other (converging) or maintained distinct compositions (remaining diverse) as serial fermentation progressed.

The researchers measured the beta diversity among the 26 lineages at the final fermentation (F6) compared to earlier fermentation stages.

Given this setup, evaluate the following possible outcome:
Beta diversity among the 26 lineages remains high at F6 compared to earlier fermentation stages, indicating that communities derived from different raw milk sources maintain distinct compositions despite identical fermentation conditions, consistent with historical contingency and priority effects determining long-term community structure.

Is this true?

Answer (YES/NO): YES